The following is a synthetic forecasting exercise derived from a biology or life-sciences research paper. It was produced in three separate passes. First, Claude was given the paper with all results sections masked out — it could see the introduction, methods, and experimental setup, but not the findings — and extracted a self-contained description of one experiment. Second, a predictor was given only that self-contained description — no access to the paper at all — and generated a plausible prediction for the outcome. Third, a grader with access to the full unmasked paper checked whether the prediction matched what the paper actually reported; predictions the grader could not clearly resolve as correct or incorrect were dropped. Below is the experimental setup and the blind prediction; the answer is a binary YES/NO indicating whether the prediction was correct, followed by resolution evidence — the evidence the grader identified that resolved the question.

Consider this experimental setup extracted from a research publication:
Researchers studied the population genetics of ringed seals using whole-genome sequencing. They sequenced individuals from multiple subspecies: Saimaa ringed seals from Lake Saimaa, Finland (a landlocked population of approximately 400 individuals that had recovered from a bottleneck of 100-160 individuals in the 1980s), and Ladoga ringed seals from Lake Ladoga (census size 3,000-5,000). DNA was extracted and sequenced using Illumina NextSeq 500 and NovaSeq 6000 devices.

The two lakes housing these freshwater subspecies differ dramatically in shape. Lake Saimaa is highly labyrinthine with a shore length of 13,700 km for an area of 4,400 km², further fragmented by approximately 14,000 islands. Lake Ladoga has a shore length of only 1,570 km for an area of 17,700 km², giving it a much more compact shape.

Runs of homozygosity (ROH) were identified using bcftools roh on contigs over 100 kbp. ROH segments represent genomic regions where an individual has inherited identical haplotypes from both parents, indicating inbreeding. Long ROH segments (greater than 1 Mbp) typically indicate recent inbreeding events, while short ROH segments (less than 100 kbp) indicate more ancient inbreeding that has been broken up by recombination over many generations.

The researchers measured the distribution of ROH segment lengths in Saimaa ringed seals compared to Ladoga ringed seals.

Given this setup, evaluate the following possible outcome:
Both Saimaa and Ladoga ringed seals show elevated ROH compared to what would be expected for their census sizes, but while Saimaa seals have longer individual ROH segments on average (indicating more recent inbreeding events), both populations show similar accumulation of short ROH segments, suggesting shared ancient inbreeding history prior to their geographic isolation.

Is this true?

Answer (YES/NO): NO